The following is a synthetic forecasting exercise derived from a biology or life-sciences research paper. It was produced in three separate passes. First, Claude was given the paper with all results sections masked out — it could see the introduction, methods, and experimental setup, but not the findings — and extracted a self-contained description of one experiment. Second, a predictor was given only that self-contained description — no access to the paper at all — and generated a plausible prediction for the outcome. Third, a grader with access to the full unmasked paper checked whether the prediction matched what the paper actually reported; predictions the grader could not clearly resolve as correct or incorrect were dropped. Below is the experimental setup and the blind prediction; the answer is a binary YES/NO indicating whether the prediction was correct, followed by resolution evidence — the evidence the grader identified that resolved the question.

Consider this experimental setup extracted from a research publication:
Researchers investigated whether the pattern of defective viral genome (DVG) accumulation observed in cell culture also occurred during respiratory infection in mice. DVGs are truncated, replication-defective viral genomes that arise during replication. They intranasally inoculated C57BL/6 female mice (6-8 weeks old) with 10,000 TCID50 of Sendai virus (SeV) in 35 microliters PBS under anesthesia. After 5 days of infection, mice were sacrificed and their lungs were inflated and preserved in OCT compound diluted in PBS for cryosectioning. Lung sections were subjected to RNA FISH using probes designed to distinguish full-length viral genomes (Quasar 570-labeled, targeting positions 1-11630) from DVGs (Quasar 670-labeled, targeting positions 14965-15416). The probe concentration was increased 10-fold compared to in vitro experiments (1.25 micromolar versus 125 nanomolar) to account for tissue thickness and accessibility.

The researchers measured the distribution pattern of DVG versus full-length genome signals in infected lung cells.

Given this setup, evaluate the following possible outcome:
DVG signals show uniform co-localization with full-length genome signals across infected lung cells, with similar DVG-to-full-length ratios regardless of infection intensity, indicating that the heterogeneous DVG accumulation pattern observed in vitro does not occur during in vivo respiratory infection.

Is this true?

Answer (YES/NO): NO